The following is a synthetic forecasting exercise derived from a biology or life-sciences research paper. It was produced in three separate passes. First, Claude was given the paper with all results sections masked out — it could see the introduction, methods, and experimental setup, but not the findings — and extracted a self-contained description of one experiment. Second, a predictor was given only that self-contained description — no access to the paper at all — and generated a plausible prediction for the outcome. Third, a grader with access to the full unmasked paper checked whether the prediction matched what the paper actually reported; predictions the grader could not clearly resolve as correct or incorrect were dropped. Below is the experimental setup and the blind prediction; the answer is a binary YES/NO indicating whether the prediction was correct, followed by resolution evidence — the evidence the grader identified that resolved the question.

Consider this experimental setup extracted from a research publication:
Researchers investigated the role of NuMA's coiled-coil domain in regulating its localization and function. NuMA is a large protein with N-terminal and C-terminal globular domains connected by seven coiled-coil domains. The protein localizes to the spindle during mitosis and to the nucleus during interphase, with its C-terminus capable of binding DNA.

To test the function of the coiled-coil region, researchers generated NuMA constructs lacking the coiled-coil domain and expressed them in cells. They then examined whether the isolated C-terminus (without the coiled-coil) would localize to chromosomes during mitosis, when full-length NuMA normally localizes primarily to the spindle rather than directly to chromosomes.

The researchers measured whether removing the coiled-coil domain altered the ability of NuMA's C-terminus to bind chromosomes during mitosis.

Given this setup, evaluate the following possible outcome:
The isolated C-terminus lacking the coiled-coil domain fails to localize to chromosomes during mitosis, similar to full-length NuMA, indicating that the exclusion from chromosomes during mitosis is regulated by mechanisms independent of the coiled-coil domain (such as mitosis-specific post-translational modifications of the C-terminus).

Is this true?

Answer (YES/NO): NO